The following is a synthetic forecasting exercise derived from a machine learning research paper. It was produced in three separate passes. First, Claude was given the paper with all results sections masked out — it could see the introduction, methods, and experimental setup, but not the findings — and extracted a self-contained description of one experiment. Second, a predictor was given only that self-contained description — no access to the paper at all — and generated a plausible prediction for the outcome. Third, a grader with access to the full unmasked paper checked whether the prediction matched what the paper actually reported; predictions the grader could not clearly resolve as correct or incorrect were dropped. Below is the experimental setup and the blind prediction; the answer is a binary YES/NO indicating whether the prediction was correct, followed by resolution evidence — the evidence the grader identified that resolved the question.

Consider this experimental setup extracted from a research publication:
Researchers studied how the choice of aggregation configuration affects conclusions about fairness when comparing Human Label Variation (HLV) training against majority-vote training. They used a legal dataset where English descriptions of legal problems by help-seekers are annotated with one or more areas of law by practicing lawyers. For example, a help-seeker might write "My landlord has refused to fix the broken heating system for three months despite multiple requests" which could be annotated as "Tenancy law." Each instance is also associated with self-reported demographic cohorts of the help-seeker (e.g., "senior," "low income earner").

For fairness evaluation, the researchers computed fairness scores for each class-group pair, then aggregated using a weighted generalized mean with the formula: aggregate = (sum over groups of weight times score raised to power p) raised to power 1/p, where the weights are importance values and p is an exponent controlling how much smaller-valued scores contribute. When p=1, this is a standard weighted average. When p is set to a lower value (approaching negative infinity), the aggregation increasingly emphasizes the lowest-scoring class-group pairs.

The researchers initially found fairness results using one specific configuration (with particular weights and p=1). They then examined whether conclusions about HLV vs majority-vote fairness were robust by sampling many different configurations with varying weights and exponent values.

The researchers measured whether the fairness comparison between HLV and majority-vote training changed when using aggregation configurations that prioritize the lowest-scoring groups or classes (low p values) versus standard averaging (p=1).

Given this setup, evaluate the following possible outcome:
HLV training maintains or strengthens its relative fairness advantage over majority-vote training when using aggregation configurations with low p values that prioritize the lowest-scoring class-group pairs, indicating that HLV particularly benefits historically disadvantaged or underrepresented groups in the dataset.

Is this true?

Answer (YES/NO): NO